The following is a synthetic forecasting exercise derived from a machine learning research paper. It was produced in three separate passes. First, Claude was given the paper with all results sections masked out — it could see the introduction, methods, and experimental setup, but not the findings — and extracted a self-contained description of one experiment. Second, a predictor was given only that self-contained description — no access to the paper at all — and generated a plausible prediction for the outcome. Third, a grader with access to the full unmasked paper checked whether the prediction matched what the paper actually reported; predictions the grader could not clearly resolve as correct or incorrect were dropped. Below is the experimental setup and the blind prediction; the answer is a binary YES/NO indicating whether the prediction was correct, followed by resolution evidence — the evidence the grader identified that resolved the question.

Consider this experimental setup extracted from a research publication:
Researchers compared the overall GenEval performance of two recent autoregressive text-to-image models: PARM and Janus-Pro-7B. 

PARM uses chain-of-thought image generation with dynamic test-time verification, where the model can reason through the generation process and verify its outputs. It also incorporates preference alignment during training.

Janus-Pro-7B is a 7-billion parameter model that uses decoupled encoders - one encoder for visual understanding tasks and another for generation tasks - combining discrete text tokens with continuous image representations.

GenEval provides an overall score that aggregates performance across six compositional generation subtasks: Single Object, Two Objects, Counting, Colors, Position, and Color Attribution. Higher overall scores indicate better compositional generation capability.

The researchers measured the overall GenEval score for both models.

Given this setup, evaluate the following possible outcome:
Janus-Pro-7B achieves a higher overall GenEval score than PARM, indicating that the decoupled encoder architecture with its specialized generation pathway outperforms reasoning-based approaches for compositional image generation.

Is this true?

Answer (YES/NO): YES